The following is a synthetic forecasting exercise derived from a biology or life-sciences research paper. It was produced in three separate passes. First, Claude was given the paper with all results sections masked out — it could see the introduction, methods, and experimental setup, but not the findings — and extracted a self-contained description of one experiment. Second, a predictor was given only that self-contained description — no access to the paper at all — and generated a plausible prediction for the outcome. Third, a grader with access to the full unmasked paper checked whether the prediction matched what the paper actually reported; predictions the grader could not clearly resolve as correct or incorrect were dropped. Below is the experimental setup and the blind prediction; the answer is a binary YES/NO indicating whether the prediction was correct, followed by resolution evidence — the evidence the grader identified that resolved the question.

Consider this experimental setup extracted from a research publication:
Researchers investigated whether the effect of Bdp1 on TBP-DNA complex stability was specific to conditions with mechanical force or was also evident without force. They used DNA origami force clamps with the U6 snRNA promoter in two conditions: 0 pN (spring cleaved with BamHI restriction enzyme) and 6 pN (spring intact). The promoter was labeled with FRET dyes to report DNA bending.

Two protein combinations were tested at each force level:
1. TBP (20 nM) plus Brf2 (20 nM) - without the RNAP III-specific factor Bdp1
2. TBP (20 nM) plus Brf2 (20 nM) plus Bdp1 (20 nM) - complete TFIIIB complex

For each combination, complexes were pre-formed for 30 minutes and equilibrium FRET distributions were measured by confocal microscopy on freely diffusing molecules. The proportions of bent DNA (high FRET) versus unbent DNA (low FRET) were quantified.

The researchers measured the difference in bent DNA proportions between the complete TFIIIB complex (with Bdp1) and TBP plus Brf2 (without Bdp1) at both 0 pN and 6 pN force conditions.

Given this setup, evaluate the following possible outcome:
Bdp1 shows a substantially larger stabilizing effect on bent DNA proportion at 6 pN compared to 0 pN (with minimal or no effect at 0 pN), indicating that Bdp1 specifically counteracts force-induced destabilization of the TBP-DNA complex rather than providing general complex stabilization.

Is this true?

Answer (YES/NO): YES